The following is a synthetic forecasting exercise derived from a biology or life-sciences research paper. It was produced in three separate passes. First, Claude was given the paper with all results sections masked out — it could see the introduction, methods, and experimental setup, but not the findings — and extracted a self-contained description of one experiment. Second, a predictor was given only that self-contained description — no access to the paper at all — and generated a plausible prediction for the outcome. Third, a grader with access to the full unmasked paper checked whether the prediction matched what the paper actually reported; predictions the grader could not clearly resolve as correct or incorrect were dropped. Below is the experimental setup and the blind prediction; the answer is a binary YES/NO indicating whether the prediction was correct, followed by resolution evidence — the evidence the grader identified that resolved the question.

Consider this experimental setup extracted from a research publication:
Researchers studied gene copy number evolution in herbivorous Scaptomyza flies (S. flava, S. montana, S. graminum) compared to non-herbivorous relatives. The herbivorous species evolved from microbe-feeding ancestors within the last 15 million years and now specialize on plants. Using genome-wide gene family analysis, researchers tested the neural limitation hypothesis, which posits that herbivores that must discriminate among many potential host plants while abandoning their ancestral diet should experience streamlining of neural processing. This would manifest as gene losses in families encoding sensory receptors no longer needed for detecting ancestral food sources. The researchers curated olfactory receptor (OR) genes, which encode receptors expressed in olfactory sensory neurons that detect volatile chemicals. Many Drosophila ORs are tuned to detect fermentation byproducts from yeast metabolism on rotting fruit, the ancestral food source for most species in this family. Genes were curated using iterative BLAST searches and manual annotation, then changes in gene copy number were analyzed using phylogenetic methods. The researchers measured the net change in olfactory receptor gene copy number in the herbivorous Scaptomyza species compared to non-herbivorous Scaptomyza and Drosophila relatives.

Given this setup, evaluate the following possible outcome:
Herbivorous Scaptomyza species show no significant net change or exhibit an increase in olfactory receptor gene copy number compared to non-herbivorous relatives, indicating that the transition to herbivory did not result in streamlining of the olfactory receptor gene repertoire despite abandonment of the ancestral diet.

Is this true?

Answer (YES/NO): NO